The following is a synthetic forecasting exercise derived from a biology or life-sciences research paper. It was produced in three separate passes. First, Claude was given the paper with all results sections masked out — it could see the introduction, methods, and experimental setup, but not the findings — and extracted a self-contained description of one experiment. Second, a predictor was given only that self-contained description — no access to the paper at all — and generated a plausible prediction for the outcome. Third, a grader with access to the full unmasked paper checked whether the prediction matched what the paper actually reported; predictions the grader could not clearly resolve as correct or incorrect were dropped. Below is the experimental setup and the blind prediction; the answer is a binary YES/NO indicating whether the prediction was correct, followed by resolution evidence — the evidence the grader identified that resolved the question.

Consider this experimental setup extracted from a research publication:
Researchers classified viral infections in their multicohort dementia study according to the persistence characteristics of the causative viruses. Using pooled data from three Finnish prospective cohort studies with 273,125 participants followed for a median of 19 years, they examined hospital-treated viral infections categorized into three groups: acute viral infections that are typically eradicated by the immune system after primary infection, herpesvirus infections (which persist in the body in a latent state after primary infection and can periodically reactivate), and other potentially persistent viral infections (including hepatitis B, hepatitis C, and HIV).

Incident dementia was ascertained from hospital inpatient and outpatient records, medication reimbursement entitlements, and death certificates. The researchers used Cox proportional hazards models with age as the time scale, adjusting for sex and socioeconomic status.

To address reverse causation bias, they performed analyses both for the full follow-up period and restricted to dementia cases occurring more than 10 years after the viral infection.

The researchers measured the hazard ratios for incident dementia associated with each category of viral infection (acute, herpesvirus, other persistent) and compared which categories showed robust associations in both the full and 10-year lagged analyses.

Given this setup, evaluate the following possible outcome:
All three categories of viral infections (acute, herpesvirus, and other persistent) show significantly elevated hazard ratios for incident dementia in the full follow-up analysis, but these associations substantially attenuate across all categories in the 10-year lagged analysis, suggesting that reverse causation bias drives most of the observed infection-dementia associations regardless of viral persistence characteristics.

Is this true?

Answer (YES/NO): NO